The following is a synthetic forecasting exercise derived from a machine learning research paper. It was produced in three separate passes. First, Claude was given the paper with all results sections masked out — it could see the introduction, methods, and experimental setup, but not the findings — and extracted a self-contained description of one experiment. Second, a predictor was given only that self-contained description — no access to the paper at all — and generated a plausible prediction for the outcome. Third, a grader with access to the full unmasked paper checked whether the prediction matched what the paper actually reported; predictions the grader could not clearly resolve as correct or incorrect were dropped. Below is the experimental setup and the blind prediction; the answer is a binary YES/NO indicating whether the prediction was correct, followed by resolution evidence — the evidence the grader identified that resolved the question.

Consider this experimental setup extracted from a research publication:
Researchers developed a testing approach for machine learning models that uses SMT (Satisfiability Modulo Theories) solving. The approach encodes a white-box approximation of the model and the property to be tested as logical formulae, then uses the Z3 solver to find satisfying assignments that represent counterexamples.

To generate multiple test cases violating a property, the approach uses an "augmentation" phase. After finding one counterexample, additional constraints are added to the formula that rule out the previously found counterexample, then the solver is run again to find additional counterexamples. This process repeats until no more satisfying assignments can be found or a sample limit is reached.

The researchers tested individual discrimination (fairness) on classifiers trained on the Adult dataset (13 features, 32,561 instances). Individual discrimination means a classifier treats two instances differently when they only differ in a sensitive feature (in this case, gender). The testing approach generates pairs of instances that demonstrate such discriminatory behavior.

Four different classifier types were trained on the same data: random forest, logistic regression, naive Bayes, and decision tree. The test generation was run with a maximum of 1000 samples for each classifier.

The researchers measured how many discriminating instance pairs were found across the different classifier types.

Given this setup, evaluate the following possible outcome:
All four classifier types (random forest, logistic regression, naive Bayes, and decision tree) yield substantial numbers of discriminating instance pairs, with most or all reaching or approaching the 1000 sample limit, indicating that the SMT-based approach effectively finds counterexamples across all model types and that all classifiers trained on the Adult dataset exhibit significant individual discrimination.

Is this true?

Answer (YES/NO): NO